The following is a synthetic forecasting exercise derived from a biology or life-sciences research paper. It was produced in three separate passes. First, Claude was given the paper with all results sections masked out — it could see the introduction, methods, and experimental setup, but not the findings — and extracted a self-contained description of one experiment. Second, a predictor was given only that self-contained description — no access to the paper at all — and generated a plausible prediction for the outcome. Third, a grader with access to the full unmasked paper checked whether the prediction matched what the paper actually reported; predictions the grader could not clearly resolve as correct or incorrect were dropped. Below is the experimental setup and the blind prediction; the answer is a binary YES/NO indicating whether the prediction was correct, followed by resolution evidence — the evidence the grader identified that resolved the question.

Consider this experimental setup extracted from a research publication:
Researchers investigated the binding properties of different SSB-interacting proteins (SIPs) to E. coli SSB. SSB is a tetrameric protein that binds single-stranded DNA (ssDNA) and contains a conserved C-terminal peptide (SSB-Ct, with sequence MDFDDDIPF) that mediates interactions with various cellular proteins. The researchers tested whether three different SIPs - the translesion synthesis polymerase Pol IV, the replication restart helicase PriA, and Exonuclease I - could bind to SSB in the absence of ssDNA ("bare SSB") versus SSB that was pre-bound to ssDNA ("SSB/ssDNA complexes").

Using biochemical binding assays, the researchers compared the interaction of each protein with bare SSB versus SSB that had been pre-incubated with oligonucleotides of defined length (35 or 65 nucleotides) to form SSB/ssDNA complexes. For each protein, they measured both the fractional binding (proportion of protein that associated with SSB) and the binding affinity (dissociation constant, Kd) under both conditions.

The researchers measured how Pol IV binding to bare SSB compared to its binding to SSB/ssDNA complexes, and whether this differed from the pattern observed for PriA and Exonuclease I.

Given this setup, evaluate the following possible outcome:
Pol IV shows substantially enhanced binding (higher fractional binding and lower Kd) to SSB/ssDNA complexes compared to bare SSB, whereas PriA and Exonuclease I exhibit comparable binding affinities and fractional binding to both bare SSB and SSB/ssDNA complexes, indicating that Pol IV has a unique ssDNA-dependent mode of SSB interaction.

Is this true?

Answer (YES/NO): NO